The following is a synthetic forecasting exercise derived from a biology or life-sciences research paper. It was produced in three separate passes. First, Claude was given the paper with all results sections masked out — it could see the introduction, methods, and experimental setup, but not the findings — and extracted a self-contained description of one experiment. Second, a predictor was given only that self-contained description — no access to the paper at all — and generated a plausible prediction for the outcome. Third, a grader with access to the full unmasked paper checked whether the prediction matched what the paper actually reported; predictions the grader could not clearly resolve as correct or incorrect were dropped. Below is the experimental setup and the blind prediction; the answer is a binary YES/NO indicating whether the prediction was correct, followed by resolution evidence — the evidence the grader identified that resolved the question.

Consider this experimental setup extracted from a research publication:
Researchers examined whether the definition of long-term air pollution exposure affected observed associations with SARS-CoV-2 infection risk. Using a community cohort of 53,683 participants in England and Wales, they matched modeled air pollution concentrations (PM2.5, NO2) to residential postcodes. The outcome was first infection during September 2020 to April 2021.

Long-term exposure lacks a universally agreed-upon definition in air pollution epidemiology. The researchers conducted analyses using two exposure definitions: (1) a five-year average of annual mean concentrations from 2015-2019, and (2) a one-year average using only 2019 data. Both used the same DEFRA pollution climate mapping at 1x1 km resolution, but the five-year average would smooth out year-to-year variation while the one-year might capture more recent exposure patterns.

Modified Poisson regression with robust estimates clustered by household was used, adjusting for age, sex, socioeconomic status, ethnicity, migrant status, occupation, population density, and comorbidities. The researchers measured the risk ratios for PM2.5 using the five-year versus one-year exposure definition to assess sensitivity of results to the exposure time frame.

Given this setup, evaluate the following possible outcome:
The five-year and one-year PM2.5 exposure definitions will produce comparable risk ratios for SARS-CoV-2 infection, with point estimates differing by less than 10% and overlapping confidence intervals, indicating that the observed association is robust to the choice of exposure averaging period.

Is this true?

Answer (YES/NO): YES